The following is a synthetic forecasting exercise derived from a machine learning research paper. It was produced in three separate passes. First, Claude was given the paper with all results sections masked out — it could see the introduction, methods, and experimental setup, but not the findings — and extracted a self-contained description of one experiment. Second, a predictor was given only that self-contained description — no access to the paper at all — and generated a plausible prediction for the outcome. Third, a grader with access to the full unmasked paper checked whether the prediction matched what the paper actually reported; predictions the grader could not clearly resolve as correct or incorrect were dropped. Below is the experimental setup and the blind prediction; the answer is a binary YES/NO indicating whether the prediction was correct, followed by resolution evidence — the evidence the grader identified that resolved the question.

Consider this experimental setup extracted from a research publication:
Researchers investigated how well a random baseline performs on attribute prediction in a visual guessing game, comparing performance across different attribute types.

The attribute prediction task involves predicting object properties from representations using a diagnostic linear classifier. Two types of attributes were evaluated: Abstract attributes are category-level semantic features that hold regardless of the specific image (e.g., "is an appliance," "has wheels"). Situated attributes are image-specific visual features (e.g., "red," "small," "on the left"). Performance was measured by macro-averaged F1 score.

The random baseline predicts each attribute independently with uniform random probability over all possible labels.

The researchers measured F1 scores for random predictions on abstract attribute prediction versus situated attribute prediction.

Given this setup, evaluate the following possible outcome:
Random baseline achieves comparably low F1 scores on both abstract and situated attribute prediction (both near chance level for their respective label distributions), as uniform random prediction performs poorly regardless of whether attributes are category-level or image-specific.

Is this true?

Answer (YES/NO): NO